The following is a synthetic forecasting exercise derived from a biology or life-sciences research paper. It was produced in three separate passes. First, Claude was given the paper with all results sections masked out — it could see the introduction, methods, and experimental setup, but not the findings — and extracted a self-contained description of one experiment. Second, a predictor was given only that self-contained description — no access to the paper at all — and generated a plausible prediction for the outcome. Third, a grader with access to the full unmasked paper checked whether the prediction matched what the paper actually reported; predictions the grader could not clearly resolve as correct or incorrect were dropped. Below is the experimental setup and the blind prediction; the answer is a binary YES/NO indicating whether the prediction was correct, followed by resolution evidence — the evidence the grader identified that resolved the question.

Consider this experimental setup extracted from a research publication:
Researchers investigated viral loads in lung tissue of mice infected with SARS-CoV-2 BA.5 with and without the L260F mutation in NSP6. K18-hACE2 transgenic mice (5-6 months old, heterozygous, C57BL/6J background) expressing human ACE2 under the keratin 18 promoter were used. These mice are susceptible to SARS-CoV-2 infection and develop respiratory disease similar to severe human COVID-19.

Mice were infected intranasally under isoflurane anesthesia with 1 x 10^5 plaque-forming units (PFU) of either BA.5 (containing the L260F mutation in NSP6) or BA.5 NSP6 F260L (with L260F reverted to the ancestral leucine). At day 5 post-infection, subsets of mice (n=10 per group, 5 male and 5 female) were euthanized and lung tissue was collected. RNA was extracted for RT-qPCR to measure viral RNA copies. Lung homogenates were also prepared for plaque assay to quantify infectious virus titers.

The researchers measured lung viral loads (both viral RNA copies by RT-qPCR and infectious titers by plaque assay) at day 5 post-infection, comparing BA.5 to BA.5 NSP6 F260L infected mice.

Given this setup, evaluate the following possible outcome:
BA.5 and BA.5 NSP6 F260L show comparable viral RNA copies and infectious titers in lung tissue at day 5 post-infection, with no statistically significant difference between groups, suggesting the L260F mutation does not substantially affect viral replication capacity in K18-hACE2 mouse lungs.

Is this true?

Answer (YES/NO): YES